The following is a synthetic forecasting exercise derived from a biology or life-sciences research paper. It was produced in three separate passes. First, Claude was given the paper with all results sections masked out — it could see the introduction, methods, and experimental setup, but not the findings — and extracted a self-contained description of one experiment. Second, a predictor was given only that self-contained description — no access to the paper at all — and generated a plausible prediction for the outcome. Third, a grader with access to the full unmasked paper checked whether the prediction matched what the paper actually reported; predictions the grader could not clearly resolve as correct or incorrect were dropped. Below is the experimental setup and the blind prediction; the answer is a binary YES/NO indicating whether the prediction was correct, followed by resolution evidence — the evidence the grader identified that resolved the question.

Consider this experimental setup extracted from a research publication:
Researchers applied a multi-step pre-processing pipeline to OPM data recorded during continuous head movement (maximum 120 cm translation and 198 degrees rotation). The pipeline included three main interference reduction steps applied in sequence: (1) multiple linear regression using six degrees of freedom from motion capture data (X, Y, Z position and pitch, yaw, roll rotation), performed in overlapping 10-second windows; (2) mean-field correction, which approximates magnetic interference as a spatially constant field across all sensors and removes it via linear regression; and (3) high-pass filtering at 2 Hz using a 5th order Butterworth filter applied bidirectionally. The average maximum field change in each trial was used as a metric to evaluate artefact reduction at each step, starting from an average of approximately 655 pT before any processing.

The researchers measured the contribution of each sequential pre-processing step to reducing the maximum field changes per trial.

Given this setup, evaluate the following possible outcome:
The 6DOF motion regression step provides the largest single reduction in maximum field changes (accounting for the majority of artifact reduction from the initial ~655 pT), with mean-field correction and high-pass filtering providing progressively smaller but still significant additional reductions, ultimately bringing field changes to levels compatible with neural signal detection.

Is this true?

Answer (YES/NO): YES